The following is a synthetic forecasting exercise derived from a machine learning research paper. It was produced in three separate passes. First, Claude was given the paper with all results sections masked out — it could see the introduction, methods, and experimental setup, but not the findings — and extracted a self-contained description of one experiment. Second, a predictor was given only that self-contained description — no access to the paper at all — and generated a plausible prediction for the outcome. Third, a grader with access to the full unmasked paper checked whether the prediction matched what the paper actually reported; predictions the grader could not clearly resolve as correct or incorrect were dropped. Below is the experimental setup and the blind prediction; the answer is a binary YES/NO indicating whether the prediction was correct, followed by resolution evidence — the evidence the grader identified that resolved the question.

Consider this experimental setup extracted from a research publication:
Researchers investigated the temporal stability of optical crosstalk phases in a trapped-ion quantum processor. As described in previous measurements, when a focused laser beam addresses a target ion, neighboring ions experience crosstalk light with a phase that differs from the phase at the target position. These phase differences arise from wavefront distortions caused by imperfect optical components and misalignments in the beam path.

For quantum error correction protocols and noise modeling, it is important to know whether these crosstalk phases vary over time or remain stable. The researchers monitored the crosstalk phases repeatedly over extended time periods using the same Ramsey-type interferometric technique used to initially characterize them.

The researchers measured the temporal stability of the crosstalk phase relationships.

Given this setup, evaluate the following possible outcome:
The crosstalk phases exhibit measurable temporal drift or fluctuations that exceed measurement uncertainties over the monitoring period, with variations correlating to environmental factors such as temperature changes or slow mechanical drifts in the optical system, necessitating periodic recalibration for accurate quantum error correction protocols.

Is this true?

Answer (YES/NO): NO